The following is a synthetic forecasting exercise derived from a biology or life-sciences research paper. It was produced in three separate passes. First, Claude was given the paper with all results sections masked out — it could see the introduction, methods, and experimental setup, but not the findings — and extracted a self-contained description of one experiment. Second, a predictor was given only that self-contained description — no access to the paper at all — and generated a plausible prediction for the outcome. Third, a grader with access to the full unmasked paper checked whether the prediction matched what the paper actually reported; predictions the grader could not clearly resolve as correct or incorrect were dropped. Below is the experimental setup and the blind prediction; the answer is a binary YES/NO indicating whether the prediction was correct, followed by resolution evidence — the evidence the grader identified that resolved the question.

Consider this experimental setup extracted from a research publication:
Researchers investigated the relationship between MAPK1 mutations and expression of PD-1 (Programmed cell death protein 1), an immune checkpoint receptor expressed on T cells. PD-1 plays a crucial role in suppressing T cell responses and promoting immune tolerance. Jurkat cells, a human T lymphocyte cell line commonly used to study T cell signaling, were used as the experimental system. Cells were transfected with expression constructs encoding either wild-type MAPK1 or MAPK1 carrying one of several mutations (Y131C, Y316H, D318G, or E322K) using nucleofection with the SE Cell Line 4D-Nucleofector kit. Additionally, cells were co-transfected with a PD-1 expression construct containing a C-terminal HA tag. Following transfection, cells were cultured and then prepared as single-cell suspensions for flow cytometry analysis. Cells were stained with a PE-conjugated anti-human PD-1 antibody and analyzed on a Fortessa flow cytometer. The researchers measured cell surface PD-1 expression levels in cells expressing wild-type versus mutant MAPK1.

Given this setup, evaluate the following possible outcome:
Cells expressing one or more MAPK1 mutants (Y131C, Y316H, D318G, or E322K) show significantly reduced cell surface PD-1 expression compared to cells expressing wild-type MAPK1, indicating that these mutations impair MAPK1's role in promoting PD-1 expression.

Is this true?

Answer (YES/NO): NO